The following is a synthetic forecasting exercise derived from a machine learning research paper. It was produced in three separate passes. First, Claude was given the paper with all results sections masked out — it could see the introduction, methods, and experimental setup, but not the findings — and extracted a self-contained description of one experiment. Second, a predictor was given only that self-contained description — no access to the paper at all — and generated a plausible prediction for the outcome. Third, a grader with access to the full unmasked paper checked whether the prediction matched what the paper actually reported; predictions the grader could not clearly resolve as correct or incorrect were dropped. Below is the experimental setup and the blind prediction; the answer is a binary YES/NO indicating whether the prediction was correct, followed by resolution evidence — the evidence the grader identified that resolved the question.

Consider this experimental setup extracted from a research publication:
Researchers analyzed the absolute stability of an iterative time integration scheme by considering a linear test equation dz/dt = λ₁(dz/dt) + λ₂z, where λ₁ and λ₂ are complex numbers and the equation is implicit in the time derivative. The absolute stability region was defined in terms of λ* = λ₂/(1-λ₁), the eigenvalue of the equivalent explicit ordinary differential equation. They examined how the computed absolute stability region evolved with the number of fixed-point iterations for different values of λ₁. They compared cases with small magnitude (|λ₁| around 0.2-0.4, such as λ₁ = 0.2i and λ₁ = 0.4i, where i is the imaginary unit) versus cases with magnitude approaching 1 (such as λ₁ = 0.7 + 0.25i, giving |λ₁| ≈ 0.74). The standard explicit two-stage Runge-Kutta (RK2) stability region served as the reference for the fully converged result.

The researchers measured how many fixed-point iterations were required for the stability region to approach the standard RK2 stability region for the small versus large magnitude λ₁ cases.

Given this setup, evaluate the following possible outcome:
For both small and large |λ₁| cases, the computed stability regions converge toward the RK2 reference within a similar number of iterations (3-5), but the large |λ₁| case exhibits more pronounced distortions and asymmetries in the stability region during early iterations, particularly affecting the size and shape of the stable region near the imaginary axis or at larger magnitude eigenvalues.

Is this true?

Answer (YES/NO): NO